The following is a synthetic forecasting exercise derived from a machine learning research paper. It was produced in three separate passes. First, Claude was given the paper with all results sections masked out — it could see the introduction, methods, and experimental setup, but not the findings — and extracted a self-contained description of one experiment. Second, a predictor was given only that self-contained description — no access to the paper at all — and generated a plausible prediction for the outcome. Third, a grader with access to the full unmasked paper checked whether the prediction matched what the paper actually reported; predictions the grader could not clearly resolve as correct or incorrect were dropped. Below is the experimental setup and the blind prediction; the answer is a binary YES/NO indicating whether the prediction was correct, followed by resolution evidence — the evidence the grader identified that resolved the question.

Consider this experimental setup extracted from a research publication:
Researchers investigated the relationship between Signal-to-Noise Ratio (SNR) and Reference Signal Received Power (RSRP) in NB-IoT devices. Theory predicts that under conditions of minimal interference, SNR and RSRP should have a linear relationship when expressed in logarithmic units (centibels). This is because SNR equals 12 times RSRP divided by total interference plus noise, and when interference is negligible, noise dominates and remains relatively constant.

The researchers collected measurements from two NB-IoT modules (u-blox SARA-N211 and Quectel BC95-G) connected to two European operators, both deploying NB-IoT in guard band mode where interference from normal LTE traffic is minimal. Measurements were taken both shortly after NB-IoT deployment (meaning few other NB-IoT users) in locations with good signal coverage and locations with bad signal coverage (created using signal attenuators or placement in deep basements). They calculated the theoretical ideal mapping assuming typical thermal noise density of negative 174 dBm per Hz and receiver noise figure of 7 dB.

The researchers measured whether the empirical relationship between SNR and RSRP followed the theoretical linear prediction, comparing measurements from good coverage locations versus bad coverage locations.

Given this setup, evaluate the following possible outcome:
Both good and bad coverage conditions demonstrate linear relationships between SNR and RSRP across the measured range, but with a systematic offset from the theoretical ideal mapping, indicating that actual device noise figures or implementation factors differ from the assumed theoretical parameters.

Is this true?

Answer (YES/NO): NO